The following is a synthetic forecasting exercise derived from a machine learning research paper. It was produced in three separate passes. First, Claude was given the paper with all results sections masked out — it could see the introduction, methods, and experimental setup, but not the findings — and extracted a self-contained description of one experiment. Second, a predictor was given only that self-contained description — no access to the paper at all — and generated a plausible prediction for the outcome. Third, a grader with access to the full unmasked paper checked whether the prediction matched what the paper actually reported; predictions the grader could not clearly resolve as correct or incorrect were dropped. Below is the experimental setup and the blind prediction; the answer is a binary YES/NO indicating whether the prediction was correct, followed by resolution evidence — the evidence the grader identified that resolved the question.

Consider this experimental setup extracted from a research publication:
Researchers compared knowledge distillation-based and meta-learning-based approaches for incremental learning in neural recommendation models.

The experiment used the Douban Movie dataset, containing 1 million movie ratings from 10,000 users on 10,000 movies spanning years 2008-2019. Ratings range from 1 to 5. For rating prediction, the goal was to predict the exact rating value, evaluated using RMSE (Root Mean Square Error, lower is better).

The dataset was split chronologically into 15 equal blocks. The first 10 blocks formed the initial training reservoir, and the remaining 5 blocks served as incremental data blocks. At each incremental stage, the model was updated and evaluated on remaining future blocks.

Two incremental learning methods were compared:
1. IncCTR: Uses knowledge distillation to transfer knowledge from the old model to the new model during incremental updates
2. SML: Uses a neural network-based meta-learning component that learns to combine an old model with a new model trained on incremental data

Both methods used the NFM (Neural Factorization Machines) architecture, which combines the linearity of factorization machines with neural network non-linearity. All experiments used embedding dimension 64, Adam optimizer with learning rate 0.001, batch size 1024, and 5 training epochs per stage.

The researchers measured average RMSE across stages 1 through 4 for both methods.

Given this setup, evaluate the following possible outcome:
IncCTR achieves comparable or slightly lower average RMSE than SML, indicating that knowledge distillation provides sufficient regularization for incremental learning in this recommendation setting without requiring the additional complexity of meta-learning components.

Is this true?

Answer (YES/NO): NO